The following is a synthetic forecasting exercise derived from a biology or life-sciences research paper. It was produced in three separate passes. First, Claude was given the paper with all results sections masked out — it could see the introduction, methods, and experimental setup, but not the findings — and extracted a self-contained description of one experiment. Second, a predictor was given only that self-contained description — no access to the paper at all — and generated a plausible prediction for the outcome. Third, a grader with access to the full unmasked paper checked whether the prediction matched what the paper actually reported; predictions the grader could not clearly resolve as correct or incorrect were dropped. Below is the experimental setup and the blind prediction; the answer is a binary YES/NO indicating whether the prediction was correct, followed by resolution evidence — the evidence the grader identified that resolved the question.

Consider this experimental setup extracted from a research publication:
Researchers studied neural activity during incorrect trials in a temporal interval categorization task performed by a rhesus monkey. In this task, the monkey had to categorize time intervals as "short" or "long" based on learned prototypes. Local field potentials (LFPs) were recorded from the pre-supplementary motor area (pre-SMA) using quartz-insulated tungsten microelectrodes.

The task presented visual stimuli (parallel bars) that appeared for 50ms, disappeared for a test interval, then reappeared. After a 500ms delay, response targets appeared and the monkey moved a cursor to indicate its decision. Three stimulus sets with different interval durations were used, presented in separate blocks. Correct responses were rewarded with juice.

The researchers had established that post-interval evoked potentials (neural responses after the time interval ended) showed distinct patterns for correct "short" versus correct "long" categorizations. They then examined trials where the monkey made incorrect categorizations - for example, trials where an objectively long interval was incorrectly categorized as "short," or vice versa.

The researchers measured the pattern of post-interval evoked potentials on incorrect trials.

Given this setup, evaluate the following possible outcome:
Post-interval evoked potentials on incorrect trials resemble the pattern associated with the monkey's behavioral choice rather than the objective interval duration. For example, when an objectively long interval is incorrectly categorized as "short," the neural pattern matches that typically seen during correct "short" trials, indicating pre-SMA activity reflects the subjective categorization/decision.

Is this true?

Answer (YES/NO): YES